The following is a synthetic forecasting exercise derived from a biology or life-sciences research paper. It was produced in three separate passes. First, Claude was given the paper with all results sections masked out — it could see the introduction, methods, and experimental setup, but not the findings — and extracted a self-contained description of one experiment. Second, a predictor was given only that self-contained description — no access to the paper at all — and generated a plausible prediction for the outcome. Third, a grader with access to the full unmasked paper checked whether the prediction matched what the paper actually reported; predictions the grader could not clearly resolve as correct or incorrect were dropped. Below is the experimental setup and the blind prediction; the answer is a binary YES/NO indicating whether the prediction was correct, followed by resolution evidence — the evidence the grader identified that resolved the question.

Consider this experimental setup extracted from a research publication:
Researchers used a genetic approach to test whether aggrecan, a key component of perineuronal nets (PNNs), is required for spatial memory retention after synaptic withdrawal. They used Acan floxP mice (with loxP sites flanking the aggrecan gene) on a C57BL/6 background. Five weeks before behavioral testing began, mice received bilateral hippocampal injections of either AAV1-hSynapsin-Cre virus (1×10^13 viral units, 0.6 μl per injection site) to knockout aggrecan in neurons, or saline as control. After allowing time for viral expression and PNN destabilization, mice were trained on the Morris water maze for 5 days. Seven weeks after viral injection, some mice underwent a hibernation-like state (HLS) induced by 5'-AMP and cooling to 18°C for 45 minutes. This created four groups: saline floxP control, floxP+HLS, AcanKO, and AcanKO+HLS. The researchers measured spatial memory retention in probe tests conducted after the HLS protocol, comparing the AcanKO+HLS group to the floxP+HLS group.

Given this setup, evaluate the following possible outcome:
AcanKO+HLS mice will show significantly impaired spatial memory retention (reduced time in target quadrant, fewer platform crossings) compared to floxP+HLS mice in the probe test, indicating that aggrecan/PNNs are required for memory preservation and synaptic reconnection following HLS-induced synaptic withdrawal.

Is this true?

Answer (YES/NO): NO